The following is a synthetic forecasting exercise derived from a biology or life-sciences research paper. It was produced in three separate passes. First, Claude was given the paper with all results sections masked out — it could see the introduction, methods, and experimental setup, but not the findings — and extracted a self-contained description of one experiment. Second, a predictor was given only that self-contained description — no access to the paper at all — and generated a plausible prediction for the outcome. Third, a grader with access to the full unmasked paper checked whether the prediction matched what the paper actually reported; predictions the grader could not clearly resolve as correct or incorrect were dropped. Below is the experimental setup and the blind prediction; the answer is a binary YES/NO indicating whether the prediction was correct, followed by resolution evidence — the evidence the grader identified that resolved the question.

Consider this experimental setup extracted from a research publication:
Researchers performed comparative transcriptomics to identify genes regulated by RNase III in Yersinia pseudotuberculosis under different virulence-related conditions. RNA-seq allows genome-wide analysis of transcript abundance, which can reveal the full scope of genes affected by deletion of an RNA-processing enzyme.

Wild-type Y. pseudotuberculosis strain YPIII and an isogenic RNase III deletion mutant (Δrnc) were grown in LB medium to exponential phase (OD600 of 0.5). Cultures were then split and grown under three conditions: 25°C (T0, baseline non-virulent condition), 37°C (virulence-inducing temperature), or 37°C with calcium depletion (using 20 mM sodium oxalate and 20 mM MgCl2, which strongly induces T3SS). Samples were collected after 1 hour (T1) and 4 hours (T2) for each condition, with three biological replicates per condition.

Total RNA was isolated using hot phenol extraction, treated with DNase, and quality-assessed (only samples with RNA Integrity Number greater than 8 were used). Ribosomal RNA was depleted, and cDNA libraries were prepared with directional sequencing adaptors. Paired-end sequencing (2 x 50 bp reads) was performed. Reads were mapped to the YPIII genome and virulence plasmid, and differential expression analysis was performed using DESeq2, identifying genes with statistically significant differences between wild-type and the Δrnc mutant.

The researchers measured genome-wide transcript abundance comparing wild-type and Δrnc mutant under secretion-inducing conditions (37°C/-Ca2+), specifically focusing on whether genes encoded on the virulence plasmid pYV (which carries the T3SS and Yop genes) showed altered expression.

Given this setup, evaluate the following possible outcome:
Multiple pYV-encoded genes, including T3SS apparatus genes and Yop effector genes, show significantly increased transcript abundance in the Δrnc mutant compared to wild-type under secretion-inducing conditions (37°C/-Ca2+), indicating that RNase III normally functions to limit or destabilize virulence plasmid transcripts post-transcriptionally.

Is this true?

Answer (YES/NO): NO